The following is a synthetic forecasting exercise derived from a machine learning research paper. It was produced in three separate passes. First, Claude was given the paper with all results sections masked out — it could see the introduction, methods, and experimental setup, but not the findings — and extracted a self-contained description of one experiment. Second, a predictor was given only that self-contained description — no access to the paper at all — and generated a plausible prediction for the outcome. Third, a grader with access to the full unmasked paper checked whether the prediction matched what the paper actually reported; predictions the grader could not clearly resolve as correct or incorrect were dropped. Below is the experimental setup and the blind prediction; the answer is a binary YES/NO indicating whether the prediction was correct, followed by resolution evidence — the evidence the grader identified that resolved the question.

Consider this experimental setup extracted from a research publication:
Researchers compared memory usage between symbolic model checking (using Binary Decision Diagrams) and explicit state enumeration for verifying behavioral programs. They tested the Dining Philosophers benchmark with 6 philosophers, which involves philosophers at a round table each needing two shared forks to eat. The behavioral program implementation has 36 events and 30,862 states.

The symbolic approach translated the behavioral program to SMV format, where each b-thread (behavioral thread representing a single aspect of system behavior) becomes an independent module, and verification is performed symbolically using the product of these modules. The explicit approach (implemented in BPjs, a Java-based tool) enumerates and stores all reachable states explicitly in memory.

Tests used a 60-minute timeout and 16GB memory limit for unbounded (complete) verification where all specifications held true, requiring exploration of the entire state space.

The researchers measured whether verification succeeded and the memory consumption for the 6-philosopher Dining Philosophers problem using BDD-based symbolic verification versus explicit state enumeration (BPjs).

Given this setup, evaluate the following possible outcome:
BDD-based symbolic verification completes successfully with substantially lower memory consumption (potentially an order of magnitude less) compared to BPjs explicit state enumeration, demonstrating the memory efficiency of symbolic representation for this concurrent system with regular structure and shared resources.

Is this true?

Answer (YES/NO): NO